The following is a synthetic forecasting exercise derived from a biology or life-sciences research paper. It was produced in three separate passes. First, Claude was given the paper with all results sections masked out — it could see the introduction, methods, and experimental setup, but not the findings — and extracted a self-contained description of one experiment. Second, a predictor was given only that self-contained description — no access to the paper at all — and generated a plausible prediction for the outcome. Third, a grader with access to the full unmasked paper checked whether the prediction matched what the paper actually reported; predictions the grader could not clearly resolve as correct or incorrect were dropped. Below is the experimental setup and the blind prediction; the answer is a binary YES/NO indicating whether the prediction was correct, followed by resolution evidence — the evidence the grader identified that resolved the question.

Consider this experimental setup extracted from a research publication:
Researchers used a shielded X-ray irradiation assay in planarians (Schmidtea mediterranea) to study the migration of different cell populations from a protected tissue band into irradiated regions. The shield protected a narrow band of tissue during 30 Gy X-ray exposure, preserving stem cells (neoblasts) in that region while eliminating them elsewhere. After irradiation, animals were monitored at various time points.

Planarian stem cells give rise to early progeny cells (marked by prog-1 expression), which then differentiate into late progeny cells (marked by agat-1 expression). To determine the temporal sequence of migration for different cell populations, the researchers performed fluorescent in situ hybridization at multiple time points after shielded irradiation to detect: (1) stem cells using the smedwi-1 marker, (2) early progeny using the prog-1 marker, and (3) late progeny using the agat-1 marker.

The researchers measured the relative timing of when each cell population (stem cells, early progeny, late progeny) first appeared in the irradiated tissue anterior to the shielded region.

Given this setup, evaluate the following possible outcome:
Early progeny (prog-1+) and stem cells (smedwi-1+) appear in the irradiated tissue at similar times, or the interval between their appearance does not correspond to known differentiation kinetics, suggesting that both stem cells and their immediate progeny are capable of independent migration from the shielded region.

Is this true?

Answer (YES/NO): YES